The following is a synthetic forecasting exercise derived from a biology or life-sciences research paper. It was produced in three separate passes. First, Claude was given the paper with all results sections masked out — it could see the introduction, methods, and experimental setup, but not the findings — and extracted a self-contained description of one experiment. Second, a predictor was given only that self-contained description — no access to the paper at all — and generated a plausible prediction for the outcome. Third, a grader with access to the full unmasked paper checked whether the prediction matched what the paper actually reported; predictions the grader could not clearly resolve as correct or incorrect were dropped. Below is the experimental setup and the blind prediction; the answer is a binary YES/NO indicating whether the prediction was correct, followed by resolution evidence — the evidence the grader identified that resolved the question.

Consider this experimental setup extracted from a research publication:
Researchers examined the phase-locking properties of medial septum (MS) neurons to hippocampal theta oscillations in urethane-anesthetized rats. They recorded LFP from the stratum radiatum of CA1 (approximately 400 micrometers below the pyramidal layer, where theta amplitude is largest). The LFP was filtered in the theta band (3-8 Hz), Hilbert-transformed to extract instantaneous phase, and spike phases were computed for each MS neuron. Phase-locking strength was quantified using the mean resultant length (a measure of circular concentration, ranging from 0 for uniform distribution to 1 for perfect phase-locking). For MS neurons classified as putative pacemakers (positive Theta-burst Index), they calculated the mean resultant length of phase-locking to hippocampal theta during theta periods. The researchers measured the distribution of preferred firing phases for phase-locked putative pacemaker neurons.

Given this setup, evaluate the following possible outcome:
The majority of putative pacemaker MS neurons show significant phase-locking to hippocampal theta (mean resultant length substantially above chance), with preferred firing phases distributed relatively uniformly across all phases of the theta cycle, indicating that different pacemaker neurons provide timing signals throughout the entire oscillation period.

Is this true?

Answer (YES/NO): NO